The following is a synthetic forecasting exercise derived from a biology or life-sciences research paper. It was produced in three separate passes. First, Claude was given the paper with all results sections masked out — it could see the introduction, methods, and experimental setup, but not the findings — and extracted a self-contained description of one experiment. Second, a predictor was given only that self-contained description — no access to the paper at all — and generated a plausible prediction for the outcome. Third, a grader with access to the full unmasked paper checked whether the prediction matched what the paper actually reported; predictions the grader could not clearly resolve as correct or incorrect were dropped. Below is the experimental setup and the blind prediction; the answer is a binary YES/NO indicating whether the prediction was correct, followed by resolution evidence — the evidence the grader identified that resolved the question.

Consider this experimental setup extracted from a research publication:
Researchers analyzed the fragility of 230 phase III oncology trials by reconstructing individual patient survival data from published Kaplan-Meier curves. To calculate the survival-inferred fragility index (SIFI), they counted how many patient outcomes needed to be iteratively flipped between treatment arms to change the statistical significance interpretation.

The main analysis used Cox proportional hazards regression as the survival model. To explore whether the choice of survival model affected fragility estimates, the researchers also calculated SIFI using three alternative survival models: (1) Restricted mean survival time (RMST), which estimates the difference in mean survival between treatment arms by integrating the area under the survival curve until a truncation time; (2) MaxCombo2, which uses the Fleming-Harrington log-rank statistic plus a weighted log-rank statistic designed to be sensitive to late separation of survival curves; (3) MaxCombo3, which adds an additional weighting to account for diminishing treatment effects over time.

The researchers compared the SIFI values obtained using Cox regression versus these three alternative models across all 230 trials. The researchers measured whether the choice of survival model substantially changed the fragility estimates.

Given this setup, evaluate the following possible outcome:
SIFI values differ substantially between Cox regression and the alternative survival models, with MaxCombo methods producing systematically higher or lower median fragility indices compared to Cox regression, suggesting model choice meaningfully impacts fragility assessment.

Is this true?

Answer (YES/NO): YES